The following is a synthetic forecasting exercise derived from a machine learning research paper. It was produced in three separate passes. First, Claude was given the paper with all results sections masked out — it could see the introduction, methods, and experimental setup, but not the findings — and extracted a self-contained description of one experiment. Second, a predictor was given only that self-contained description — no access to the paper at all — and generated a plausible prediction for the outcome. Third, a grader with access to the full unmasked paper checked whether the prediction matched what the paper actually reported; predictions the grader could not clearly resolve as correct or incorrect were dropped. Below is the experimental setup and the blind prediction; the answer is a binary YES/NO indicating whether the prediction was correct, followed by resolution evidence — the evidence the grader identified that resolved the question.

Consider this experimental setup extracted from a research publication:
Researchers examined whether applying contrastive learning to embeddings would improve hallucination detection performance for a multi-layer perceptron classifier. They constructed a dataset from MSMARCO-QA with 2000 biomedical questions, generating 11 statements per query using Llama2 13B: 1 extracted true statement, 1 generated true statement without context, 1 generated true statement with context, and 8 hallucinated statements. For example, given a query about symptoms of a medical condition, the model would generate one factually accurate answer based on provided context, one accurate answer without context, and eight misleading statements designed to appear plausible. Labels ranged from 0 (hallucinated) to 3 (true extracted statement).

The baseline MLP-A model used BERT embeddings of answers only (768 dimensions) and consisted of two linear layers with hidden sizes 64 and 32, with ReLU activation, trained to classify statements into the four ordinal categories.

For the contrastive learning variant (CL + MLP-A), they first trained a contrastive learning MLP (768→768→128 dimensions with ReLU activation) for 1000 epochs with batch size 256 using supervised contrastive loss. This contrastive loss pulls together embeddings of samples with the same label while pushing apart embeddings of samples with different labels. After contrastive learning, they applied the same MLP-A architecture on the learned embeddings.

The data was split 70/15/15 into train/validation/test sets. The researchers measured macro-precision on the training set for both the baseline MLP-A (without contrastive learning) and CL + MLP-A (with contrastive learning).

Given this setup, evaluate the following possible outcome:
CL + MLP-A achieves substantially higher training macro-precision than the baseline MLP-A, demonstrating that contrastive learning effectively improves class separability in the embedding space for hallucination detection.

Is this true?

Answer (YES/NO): YES